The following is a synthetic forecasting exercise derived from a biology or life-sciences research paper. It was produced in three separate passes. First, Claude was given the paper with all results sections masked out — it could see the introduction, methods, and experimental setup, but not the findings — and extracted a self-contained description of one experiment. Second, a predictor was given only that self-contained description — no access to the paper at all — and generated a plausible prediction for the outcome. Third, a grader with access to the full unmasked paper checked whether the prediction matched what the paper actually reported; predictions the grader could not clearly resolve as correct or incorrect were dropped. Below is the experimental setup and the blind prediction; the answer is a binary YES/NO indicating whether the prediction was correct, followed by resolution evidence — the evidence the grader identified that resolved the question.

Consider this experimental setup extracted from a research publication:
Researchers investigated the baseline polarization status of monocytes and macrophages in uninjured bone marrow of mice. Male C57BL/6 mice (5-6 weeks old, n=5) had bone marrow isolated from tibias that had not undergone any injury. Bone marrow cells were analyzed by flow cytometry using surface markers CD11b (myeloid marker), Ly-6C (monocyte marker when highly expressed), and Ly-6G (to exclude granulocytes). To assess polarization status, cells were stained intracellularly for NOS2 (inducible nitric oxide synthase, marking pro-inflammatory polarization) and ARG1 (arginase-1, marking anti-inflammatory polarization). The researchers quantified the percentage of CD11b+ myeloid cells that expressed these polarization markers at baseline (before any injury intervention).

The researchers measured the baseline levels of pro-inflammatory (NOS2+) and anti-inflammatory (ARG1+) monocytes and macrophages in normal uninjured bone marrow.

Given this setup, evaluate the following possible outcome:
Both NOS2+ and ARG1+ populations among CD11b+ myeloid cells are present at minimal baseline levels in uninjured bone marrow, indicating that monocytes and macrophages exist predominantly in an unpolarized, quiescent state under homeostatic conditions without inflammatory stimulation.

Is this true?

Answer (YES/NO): YES